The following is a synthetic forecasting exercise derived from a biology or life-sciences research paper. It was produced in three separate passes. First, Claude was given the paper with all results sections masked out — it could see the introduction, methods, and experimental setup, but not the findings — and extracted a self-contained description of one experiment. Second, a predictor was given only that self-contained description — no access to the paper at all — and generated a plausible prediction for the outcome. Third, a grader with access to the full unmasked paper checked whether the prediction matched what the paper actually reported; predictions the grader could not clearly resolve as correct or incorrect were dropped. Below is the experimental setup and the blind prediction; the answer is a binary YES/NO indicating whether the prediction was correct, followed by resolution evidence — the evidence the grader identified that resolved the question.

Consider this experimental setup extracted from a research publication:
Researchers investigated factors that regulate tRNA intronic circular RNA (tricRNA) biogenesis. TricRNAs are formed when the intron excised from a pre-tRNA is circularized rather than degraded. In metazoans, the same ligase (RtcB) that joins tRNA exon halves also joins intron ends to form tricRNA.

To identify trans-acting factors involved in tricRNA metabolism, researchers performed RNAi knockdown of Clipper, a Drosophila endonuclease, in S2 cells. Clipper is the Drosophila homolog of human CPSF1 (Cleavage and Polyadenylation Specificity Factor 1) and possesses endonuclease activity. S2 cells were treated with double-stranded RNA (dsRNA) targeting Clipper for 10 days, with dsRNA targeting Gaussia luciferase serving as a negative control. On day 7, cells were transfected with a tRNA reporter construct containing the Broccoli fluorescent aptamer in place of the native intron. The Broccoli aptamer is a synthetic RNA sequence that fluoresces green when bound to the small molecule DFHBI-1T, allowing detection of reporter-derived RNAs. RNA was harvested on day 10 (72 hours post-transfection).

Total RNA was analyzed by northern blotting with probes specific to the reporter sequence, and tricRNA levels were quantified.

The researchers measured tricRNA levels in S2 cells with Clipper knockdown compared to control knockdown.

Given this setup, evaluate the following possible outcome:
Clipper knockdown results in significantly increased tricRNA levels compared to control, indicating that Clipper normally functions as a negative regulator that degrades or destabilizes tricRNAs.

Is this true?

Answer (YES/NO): NO